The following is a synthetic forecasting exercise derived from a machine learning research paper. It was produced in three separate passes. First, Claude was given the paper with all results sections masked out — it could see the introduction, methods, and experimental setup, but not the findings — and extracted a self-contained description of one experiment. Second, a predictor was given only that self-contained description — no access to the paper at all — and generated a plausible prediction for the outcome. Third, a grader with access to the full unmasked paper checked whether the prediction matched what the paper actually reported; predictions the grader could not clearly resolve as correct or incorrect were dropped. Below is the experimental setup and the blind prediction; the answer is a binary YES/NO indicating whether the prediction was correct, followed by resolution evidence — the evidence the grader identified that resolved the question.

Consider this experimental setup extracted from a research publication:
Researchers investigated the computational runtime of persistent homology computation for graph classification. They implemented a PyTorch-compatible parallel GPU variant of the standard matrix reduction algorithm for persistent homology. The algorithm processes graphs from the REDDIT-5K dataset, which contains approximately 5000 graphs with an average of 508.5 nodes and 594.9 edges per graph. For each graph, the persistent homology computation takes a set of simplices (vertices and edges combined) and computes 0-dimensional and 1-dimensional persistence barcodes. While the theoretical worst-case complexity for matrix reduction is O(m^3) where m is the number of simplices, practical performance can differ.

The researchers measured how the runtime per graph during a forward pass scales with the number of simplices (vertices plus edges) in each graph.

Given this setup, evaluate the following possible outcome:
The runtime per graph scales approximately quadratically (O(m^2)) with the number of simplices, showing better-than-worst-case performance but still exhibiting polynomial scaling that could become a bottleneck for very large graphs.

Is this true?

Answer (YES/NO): NO